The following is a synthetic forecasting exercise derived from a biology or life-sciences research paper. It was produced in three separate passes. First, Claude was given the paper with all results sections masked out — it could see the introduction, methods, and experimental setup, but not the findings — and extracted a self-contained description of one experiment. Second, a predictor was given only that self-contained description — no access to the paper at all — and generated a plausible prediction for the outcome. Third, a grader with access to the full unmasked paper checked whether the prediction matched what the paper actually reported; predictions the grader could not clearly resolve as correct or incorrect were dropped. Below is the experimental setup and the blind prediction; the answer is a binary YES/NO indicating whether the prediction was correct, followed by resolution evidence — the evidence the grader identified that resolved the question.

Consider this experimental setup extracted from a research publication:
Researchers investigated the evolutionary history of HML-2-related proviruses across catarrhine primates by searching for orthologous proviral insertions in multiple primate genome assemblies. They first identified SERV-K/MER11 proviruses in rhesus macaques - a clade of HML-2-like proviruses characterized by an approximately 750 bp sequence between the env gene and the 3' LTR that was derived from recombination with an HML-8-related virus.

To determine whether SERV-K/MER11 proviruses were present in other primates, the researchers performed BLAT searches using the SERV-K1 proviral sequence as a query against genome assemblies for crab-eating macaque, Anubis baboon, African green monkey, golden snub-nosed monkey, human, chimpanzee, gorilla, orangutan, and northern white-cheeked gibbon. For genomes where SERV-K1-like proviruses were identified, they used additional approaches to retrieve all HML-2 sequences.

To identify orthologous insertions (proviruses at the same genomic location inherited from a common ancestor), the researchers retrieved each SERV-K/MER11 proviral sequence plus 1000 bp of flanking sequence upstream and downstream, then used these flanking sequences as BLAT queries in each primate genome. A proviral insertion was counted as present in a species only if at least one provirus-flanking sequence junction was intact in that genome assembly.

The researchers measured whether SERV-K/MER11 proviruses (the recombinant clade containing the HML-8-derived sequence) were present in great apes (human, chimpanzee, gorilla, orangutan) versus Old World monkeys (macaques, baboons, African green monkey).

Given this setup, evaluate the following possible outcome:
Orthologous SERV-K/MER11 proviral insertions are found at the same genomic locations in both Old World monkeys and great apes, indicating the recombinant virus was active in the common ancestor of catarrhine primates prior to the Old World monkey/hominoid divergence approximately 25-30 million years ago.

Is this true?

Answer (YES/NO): NO